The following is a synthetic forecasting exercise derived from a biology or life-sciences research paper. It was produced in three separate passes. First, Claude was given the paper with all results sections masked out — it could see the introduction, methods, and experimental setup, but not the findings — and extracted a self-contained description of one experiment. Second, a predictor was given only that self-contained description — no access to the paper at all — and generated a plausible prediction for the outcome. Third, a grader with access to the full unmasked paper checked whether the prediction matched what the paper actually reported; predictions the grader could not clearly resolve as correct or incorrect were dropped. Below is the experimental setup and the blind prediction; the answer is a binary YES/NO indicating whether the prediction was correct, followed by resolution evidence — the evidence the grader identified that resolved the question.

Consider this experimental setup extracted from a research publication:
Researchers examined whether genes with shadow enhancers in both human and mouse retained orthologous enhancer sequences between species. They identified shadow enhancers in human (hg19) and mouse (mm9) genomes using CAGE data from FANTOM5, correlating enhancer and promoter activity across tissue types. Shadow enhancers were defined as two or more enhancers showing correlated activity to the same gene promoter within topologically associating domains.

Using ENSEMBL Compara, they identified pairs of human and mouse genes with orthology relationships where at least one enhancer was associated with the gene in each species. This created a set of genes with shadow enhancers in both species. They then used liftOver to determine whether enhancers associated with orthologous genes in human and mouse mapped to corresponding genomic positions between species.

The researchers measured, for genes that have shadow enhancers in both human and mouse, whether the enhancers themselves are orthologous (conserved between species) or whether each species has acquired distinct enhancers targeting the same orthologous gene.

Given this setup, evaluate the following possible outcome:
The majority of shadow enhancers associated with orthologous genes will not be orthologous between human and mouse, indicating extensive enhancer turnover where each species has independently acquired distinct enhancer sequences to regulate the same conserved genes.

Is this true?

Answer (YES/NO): YES